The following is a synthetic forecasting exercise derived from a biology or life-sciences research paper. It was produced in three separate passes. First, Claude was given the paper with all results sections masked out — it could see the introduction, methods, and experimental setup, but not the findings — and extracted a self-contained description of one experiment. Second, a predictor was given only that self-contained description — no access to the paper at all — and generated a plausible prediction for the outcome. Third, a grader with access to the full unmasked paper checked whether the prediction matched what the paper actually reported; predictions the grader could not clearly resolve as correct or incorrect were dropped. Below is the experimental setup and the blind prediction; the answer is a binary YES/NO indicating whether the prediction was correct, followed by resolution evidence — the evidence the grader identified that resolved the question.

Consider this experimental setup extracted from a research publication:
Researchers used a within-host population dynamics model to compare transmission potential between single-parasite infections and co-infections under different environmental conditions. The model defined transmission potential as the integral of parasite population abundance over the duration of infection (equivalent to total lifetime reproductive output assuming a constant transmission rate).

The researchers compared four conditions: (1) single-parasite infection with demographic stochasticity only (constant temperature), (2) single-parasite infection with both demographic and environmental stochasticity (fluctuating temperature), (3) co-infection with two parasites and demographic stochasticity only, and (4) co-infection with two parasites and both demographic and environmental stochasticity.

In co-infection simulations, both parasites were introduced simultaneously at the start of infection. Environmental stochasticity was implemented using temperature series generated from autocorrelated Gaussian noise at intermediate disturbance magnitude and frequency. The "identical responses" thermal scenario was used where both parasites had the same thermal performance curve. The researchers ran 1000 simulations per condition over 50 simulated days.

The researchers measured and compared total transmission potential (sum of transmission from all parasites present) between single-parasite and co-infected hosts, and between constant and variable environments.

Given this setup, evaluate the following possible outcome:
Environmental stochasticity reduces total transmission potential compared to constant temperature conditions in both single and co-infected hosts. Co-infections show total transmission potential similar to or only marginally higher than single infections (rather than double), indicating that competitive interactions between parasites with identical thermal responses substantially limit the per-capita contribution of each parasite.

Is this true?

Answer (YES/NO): NO